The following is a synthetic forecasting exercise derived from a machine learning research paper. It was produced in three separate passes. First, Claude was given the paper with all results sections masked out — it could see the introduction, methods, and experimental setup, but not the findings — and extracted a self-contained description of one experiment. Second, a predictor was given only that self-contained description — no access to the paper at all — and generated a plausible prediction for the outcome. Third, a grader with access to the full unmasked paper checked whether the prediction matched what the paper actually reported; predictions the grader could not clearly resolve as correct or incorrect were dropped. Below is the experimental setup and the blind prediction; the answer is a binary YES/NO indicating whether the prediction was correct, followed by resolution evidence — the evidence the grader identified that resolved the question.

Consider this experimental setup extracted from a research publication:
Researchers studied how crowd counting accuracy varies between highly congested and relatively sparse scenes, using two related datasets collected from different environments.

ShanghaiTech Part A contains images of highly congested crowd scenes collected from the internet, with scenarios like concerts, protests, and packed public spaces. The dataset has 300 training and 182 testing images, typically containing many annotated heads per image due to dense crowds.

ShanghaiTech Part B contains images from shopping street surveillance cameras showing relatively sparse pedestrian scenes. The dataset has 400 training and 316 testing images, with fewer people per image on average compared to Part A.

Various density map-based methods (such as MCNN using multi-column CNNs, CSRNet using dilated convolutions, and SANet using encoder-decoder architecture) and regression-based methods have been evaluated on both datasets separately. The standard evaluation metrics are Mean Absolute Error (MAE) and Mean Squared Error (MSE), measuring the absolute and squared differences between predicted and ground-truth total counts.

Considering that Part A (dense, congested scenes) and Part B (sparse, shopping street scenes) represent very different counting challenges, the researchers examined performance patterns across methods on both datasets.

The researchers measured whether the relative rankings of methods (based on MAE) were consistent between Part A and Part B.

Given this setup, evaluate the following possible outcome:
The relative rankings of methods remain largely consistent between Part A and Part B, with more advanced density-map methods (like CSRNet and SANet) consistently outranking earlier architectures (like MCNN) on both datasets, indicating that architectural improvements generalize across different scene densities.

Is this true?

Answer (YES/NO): YES